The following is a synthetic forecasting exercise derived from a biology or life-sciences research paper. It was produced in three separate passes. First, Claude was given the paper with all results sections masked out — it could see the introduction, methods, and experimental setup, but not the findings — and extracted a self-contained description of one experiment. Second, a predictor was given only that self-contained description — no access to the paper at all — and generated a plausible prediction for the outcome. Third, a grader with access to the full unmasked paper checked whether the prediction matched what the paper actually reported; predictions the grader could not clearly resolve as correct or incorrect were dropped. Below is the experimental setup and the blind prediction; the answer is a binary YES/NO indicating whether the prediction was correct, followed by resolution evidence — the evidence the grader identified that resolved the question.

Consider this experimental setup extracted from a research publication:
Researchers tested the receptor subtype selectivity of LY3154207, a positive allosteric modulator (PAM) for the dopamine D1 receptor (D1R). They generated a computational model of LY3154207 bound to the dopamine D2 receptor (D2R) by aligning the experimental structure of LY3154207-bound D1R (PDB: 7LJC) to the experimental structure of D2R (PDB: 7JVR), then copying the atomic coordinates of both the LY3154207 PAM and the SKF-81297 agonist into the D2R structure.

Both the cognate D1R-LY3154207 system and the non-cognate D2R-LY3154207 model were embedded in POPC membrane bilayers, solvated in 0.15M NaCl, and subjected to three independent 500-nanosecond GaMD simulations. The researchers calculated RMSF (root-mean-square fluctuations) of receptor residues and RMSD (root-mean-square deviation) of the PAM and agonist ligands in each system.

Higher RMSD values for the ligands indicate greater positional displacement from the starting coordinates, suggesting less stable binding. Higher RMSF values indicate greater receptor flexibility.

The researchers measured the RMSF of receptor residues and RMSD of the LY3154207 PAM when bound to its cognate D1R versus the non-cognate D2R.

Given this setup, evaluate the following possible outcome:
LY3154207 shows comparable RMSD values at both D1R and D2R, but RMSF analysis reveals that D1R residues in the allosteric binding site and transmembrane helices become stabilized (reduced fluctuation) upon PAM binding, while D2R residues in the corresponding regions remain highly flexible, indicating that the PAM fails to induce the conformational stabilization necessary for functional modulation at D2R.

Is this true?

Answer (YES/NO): NO